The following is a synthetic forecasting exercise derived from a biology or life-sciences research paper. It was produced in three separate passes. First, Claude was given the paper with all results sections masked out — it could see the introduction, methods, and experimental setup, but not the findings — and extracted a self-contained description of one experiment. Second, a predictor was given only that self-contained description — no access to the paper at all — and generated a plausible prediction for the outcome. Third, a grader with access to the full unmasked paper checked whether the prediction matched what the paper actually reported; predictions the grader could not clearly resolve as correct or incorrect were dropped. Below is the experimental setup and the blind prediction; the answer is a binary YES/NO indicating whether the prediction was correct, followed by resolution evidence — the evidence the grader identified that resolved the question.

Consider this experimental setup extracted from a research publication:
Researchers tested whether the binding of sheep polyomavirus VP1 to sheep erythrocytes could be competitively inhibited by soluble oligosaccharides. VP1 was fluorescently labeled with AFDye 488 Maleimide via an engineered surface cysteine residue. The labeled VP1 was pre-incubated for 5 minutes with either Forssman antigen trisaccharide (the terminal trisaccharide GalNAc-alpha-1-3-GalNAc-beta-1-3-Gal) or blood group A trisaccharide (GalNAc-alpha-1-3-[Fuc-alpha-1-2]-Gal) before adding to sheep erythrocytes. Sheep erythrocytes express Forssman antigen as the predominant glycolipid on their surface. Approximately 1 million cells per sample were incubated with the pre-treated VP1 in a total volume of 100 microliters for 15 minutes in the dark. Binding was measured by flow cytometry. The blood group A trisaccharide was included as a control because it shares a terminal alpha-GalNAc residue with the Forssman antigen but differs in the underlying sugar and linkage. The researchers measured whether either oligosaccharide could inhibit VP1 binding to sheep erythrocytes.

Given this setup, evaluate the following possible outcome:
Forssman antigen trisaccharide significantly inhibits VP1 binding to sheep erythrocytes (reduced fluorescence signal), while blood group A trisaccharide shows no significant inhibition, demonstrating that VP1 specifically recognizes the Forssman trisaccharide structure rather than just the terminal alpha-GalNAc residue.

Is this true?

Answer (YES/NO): YES